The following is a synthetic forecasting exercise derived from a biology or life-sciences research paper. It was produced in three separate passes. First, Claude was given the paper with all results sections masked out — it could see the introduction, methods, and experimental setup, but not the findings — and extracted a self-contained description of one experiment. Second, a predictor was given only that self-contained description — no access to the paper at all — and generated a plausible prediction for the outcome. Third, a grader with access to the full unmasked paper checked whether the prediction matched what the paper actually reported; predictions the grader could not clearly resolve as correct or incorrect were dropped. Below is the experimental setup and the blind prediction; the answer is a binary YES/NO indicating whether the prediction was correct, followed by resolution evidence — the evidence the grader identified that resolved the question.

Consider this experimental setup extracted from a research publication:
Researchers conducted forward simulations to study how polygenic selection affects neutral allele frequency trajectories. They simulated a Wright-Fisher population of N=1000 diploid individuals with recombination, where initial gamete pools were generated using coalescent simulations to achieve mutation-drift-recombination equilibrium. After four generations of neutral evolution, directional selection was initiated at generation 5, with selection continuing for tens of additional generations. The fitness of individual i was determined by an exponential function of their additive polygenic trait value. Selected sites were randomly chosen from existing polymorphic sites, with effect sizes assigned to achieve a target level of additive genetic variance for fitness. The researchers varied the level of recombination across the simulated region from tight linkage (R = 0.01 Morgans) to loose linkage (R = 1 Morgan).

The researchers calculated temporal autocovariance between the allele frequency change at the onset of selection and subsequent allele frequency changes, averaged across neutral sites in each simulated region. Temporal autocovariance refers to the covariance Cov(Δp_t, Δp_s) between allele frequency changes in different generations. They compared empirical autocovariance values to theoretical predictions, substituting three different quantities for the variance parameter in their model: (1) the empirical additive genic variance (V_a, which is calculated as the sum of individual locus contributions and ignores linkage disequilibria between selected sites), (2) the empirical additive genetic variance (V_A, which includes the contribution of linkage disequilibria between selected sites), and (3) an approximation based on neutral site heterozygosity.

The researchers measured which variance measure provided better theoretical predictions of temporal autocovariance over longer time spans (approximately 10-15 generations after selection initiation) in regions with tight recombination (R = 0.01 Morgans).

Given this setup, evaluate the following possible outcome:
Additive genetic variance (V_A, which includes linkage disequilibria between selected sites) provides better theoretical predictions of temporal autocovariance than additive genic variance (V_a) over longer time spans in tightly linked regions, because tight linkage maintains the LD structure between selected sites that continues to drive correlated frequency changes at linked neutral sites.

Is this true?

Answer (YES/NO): YES